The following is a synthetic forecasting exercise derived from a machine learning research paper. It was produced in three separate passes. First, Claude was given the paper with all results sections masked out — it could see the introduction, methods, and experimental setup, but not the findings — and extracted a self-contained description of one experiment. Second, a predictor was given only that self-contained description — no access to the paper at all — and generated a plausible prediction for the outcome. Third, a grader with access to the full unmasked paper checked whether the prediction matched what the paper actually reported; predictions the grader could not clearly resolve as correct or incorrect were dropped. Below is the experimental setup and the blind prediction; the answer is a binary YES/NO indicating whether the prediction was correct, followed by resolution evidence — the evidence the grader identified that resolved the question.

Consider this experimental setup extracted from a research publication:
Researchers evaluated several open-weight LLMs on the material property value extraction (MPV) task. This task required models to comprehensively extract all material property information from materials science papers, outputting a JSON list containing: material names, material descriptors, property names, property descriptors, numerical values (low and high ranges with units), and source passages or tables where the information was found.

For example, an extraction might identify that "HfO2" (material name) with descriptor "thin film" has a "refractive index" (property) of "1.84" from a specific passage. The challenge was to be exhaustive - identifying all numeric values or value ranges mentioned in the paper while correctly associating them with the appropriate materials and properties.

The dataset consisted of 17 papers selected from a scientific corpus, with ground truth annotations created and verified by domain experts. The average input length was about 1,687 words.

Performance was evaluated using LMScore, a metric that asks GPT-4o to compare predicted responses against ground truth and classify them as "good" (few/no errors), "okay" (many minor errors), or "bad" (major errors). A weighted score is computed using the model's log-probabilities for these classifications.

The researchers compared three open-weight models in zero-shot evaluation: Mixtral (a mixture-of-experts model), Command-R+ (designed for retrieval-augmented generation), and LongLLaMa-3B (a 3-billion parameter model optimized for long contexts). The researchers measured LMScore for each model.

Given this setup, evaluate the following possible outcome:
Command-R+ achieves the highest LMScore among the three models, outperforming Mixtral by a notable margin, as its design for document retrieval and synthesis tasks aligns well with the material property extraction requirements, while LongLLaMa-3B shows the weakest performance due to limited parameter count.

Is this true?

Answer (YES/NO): YES